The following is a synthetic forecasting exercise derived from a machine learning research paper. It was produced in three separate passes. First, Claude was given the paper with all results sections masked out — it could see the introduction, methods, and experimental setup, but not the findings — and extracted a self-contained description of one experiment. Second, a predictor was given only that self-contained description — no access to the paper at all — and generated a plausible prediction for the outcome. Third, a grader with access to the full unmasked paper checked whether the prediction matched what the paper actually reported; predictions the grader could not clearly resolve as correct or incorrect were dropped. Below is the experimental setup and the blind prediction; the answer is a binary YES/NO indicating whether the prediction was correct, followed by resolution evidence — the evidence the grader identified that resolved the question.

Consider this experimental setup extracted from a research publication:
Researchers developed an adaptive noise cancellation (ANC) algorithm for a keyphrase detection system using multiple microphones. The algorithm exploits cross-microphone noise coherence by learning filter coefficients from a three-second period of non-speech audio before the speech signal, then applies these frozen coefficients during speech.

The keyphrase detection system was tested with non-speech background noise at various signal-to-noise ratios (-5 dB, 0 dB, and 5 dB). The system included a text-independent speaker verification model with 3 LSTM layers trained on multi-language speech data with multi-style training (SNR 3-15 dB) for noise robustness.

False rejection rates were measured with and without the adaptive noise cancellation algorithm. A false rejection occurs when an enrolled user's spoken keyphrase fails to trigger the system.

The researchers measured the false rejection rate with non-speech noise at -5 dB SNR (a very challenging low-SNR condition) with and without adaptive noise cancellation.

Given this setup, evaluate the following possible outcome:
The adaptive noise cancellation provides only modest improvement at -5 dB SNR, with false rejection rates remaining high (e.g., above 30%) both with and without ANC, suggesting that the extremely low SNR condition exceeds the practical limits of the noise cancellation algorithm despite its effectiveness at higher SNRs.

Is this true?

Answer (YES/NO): NO